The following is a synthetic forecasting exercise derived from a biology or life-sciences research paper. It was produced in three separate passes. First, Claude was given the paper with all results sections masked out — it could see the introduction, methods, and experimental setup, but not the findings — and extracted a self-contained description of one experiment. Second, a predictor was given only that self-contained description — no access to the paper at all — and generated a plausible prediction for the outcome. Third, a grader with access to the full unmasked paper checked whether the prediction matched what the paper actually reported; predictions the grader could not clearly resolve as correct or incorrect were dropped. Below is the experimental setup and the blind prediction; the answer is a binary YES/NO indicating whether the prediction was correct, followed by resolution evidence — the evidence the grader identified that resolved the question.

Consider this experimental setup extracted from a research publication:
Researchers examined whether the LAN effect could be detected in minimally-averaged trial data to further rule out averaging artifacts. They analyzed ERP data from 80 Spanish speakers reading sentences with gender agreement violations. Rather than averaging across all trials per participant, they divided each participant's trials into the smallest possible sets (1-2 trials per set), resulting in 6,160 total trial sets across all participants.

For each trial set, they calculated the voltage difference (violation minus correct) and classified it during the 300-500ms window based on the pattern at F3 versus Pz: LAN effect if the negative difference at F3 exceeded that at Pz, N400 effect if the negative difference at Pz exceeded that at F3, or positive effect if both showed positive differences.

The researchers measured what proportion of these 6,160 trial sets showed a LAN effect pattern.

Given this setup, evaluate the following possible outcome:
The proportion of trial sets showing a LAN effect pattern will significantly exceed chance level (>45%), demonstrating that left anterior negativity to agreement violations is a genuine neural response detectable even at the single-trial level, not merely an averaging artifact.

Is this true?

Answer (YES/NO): YES